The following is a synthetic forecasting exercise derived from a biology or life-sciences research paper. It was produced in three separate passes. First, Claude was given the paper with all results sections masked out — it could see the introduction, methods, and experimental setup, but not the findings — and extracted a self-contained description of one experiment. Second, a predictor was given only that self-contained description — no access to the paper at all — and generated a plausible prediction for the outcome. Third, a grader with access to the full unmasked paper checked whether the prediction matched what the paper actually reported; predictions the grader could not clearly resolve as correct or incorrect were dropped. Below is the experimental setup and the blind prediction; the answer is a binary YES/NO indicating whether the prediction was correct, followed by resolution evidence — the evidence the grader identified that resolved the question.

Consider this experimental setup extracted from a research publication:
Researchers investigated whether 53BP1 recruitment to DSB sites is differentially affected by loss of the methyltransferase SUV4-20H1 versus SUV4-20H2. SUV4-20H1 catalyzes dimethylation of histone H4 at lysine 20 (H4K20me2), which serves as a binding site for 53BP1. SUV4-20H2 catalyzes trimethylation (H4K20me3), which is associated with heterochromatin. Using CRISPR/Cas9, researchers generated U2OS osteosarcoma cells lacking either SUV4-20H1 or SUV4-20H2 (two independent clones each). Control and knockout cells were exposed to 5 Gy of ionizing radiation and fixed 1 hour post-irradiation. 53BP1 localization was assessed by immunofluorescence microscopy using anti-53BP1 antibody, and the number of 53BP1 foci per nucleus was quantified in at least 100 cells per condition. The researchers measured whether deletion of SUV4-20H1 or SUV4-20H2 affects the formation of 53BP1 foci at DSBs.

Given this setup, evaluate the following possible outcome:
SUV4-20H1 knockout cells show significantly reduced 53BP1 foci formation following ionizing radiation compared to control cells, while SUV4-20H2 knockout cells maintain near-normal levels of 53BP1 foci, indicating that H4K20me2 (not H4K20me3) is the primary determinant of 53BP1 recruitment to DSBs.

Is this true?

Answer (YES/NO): YES